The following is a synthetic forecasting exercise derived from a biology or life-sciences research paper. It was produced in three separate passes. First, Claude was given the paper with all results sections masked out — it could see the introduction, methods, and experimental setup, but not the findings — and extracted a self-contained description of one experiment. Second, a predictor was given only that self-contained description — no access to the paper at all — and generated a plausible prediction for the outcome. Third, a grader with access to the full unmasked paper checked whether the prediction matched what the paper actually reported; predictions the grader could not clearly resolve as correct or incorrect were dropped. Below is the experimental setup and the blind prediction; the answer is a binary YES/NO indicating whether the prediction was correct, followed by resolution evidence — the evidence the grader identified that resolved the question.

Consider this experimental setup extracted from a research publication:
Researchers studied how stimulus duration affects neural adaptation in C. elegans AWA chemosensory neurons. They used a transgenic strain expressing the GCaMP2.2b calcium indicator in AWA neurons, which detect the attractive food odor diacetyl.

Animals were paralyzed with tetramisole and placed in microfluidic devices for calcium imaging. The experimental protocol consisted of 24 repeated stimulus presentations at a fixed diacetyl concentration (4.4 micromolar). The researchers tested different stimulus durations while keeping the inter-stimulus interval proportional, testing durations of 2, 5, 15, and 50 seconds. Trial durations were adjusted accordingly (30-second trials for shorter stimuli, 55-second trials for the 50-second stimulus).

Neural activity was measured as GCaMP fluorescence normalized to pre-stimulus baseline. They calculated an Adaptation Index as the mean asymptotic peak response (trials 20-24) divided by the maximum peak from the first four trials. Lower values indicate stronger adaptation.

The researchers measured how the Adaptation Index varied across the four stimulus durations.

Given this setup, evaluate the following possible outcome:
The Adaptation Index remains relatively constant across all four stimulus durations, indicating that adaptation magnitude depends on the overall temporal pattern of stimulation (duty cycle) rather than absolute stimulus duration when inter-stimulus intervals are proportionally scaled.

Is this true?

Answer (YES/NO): YES